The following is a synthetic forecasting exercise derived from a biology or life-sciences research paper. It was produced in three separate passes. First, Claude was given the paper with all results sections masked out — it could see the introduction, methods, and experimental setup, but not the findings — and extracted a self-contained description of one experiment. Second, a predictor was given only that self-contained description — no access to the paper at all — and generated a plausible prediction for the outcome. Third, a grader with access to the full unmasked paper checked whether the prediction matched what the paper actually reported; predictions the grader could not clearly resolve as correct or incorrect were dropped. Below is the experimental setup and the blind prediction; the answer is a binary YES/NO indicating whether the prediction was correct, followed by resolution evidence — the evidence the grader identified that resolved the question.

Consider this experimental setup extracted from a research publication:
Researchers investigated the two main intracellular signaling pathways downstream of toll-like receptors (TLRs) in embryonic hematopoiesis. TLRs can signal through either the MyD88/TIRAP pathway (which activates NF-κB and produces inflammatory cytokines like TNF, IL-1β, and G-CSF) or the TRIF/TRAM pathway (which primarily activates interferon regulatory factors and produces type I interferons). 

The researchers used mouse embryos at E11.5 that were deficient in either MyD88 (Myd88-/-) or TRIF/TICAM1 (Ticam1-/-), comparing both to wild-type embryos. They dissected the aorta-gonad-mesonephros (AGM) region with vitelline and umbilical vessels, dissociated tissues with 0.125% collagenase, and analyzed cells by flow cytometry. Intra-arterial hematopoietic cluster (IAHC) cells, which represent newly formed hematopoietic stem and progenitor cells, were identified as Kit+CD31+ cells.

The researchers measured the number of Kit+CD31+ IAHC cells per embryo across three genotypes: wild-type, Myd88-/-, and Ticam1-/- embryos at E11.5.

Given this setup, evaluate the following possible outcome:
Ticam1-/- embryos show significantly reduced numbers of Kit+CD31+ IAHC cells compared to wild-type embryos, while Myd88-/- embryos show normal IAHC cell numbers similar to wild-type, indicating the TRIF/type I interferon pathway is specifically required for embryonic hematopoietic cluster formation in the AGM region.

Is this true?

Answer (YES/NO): NO